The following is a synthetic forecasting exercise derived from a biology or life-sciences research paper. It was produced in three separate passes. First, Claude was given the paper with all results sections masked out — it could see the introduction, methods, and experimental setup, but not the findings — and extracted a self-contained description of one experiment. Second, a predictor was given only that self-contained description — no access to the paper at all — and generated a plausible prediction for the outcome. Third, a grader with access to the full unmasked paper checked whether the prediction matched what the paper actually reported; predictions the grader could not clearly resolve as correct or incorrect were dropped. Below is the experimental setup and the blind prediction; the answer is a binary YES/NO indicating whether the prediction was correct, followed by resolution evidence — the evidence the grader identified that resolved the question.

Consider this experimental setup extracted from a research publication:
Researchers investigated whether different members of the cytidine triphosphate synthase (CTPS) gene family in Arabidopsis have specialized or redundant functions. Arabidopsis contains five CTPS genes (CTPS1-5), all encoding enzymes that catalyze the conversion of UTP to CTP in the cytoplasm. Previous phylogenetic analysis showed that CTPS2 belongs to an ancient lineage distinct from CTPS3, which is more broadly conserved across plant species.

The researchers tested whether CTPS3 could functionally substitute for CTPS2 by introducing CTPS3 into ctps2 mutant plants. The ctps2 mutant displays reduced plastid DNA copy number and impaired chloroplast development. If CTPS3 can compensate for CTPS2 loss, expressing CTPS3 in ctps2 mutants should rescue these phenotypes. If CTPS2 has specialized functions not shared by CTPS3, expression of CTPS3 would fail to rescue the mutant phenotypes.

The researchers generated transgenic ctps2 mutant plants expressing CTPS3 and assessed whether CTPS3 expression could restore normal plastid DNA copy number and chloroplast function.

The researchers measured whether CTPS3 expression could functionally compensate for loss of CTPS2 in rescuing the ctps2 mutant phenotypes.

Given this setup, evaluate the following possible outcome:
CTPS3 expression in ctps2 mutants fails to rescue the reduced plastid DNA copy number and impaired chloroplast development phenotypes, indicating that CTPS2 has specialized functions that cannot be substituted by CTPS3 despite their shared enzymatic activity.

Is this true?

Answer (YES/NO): YES